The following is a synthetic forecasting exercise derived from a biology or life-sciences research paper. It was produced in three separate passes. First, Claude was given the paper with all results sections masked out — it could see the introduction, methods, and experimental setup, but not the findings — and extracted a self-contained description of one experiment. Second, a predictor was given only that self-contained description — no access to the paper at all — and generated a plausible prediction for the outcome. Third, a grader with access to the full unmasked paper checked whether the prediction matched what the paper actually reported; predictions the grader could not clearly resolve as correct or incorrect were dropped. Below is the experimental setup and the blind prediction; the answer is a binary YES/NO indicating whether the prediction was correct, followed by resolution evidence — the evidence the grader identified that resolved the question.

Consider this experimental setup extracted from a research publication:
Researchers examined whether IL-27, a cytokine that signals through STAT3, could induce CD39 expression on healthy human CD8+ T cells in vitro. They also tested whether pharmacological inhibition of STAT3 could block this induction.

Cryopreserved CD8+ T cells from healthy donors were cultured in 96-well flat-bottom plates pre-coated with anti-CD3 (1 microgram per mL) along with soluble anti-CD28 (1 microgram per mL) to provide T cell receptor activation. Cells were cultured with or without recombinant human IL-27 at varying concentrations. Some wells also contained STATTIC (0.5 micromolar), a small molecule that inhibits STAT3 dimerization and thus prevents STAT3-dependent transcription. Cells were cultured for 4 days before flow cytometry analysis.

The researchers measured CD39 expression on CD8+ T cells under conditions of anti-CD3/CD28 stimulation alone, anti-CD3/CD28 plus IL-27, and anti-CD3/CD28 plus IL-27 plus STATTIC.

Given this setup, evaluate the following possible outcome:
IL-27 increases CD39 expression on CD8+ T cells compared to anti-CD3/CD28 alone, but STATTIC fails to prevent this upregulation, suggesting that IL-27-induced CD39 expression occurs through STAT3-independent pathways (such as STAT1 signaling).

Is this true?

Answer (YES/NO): NO